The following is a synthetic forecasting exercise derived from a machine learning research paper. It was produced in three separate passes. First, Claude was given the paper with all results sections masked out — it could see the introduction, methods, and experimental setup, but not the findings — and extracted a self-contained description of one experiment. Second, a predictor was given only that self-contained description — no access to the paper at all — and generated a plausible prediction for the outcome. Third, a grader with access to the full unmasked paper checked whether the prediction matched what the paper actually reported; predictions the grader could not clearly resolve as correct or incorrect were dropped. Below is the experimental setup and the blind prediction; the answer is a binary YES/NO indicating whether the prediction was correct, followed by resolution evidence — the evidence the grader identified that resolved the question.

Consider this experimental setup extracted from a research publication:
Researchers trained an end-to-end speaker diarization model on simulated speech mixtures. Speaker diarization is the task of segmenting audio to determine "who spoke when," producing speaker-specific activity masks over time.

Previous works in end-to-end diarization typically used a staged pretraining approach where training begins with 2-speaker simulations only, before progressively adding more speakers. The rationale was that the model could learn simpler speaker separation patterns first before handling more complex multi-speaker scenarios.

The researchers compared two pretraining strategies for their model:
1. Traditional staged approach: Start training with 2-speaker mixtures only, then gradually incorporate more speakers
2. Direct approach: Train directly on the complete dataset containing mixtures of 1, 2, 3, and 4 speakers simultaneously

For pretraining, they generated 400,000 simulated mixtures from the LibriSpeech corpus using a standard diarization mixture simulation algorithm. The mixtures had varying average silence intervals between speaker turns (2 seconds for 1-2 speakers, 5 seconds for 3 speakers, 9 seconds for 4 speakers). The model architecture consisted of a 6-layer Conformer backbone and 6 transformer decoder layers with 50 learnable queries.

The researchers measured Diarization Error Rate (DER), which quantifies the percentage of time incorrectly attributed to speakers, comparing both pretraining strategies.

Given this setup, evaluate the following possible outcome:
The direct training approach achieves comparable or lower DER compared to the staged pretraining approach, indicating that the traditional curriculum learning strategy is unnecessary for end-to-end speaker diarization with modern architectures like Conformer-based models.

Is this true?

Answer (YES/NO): YES